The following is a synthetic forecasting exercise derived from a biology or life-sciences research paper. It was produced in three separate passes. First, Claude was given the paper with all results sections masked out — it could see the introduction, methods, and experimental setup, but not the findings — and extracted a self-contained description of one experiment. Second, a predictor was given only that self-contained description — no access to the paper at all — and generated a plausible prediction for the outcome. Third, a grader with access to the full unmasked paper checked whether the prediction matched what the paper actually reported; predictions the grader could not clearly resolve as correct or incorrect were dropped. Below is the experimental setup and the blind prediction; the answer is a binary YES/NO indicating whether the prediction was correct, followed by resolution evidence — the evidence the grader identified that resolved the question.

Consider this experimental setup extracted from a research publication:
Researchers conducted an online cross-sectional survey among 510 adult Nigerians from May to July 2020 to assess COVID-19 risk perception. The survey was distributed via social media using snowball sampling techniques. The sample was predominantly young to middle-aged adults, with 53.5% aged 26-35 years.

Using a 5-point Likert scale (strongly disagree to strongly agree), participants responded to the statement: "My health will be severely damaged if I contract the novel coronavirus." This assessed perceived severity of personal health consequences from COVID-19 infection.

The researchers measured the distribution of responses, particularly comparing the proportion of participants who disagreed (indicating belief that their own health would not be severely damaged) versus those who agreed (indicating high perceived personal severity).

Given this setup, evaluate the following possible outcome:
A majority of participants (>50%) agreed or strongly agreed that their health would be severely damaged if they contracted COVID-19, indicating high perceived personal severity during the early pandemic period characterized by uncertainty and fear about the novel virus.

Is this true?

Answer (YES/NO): NO